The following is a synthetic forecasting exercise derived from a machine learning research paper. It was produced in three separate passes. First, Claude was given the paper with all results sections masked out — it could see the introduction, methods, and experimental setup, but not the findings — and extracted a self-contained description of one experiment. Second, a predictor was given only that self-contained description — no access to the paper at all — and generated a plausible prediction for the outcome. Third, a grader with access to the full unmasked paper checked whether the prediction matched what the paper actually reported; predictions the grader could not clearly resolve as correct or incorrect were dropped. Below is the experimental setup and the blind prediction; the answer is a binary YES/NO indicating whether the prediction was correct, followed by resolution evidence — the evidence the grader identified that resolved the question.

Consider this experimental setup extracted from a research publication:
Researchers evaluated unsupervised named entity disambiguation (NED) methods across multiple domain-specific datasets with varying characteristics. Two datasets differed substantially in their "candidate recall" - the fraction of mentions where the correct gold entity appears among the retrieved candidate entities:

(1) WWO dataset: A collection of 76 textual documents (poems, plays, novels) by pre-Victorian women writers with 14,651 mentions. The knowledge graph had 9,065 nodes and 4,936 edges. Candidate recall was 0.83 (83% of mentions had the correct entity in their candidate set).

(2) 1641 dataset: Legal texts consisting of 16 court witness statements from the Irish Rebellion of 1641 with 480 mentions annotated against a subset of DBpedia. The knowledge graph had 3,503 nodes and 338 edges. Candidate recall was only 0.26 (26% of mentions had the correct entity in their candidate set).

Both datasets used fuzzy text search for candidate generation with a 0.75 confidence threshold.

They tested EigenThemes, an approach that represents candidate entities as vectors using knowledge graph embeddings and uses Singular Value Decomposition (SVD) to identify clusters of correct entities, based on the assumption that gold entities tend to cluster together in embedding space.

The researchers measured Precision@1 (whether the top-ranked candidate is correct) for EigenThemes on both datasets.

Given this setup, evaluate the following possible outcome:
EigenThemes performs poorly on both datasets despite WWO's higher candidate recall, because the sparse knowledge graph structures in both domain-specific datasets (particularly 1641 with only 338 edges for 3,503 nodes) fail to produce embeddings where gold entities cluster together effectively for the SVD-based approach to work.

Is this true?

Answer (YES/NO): NO